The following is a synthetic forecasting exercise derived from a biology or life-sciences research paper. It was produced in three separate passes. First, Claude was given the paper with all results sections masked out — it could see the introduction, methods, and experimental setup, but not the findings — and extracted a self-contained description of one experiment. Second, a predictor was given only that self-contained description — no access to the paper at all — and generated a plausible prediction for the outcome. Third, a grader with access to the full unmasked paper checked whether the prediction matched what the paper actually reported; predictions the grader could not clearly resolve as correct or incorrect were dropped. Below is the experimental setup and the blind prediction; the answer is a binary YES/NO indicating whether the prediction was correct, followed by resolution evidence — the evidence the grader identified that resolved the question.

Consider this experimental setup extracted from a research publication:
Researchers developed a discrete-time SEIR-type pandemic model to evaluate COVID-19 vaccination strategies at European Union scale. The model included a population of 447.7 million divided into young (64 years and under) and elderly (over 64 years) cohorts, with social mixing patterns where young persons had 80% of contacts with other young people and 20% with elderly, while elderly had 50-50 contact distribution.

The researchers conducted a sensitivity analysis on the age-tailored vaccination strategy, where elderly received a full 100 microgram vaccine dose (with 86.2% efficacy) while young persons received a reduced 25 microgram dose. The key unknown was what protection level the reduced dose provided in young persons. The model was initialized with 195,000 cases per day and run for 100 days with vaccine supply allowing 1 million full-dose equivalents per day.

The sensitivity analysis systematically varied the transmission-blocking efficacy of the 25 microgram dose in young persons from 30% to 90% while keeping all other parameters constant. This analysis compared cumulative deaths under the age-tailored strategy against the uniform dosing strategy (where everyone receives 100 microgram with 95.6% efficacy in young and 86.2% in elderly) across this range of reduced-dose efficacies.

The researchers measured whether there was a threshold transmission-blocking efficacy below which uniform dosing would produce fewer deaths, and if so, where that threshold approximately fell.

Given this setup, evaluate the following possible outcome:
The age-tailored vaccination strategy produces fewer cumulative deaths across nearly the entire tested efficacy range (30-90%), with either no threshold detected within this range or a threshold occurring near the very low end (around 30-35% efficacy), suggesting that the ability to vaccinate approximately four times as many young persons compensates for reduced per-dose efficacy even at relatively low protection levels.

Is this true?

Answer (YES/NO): YES